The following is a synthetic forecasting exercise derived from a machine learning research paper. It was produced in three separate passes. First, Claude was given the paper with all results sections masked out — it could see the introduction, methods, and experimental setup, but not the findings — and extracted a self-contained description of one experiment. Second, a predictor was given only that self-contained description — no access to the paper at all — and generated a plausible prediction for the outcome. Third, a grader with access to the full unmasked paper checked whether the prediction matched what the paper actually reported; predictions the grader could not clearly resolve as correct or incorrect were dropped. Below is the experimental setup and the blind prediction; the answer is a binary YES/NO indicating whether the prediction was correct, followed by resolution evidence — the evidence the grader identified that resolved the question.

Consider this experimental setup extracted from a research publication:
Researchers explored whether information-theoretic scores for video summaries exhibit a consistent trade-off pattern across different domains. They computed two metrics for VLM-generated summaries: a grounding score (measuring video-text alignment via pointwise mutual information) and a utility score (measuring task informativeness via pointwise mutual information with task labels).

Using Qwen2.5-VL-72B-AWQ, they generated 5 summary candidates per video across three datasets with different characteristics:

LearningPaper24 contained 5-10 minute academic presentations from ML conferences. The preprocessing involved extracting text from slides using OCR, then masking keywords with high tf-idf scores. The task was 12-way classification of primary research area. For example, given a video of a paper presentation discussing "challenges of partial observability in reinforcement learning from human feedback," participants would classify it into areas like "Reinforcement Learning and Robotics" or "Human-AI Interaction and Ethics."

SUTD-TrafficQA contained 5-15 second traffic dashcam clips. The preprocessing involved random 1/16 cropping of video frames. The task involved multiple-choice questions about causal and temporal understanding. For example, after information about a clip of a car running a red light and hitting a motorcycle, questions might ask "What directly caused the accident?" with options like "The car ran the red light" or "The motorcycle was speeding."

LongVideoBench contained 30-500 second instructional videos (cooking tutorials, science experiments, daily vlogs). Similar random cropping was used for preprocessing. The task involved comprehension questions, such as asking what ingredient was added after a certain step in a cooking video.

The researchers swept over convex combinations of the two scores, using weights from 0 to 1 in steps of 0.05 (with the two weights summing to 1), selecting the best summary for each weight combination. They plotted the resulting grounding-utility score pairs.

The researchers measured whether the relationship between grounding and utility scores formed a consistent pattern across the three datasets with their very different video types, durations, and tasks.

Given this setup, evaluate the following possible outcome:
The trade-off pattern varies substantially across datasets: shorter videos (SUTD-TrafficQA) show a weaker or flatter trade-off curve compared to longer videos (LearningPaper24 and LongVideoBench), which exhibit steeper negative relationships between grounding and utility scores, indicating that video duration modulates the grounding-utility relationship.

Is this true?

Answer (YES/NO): NO